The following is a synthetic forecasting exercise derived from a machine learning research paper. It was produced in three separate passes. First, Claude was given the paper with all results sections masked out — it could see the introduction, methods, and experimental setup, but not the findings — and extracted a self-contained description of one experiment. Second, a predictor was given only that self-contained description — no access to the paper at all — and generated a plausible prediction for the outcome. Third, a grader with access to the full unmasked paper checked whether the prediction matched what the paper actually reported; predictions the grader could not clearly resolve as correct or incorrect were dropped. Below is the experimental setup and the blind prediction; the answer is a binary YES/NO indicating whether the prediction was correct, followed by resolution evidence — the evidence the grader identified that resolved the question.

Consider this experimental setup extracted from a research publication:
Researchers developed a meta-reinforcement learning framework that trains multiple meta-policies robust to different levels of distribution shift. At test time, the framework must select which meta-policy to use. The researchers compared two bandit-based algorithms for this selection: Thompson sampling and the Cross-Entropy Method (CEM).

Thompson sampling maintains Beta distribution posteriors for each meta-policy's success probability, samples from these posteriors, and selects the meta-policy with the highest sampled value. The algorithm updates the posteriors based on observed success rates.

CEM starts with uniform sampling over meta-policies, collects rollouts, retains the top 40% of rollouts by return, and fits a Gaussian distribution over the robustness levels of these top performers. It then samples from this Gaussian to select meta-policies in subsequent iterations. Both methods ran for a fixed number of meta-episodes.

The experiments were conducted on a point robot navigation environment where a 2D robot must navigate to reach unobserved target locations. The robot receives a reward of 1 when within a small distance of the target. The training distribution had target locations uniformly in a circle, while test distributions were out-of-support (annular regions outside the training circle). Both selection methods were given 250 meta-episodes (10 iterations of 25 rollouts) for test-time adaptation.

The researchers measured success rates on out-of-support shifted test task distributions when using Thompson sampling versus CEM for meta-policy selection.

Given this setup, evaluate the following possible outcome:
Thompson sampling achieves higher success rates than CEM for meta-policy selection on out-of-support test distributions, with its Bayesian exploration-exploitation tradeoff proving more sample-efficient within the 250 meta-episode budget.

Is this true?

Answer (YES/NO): NO